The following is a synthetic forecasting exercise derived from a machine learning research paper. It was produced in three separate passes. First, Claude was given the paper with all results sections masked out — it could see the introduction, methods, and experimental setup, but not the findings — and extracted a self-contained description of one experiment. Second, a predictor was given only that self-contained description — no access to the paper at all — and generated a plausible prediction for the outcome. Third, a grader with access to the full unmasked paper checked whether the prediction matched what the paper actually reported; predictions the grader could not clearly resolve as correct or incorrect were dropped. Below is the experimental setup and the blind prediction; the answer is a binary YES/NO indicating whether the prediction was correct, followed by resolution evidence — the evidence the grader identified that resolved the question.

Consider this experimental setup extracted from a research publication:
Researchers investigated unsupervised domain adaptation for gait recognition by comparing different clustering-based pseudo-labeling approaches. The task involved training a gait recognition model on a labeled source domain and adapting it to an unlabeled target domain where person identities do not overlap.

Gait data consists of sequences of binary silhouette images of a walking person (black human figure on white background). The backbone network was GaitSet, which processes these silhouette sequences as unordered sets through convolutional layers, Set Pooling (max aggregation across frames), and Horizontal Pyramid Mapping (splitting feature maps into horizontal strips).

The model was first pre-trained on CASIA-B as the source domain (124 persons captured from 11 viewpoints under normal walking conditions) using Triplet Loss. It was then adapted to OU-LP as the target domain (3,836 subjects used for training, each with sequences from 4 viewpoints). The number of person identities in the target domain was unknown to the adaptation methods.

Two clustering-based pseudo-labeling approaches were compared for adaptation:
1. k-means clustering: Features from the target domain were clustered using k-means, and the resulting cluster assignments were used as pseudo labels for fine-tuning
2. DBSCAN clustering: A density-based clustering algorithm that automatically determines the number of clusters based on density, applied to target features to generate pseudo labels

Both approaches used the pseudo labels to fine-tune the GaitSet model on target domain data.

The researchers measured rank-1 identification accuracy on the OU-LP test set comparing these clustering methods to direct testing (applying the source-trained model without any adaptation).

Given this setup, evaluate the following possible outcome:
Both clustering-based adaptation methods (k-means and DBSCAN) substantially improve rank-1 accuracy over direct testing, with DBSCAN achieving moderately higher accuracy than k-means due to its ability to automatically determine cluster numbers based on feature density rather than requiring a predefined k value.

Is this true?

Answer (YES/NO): NO